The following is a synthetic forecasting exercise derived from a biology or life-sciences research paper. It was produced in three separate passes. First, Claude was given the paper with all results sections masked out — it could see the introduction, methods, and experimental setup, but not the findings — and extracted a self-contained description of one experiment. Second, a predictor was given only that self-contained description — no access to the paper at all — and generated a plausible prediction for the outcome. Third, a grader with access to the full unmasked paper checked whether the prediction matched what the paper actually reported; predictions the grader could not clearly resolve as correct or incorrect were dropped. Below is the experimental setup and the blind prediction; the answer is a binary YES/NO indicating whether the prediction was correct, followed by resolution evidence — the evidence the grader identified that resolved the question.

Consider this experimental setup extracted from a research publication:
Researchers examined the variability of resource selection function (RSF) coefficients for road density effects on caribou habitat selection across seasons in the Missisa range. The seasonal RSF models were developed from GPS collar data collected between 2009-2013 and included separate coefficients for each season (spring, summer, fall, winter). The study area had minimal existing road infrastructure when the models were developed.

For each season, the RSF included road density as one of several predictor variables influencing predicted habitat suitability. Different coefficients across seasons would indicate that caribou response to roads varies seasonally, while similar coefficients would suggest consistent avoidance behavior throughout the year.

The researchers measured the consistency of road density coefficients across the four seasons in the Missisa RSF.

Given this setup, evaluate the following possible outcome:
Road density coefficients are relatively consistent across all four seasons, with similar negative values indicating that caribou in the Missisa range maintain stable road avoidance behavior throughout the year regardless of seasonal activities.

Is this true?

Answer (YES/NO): NO